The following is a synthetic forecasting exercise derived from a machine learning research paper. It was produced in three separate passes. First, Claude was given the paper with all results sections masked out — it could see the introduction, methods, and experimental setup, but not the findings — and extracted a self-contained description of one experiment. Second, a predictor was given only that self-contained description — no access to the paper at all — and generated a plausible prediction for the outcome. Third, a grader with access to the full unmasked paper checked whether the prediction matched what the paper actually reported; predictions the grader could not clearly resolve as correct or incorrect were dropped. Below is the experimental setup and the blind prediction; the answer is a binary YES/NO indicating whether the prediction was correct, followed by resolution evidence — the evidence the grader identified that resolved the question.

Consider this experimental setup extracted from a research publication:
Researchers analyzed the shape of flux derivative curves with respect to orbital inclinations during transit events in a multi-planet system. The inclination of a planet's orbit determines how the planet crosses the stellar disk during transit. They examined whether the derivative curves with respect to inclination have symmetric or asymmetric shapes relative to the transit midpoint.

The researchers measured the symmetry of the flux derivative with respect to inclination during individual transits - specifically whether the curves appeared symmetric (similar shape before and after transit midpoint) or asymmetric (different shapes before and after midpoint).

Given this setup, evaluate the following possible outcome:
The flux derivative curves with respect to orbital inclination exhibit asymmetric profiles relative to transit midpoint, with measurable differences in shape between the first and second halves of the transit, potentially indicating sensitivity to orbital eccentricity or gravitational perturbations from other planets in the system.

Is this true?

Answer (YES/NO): NO